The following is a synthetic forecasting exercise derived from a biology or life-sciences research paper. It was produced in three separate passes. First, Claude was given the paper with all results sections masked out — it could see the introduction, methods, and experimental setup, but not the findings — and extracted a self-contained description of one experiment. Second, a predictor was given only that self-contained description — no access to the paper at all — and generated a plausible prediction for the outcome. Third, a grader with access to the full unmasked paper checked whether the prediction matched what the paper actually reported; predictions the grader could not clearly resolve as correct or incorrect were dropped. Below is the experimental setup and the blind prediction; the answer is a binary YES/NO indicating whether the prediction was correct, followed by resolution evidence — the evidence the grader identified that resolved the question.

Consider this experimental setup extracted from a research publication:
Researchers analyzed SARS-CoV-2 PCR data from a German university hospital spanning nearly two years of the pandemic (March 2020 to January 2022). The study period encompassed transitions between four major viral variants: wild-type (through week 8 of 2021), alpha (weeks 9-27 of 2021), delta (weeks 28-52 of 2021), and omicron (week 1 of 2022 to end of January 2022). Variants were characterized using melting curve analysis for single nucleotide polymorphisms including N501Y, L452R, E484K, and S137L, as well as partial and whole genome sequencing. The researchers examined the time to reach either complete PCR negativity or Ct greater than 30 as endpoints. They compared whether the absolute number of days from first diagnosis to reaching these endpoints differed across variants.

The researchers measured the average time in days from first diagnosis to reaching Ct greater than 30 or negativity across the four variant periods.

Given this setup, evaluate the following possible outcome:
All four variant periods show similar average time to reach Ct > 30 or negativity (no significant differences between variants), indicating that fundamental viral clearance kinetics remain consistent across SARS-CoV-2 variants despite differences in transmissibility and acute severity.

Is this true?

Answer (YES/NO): NO